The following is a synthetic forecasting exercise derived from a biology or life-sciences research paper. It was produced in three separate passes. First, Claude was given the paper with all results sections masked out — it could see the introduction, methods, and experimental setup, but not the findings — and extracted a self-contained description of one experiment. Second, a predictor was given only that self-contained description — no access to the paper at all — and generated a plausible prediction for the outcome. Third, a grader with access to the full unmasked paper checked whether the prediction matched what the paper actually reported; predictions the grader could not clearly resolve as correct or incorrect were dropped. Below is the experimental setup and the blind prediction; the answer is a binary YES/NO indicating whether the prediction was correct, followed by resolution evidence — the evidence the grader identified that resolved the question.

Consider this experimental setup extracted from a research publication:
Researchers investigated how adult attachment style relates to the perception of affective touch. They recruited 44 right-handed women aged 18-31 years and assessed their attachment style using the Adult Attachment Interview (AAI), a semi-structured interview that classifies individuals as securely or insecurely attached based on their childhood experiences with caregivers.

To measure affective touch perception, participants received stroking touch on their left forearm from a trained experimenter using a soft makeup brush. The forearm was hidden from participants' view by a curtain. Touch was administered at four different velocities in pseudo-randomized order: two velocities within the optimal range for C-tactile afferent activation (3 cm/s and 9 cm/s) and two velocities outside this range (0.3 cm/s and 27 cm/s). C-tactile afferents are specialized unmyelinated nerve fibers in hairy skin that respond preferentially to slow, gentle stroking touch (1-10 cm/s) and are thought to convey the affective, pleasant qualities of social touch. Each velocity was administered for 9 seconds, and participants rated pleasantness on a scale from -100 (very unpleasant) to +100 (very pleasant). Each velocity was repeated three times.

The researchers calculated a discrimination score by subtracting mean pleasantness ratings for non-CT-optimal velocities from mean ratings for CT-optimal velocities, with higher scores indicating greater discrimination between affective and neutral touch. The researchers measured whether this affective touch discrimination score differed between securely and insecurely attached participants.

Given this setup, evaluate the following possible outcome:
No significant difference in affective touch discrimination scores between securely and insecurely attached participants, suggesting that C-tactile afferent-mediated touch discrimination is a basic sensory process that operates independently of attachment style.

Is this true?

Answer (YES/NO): NO